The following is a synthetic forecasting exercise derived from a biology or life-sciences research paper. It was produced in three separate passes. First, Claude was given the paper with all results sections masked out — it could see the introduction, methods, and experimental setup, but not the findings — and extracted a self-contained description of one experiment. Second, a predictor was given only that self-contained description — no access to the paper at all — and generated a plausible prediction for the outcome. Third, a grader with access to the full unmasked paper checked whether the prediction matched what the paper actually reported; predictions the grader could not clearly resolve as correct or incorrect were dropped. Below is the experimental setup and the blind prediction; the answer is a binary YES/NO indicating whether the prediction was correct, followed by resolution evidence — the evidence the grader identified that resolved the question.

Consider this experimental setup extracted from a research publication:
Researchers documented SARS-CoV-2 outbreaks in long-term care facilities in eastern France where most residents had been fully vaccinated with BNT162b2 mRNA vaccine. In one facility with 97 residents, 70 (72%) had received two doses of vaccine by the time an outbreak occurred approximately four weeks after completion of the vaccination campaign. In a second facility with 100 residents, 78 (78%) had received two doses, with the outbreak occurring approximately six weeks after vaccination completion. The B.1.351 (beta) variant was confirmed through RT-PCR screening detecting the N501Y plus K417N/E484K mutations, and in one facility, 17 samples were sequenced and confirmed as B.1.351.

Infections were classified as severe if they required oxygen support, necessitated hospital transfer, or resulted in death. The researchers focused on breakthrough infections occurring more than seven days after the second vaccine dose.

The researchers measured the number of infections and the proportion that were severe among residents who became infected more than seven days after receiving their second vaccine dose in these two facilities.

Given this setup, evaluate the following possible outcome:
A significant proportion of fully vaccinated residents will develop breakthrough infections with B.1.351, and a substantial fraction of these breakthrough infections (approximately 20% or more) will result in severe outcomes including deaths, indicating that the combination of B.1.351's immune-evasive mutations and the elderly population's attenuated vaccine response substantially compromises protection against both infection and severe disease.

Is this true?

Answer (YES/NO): YES